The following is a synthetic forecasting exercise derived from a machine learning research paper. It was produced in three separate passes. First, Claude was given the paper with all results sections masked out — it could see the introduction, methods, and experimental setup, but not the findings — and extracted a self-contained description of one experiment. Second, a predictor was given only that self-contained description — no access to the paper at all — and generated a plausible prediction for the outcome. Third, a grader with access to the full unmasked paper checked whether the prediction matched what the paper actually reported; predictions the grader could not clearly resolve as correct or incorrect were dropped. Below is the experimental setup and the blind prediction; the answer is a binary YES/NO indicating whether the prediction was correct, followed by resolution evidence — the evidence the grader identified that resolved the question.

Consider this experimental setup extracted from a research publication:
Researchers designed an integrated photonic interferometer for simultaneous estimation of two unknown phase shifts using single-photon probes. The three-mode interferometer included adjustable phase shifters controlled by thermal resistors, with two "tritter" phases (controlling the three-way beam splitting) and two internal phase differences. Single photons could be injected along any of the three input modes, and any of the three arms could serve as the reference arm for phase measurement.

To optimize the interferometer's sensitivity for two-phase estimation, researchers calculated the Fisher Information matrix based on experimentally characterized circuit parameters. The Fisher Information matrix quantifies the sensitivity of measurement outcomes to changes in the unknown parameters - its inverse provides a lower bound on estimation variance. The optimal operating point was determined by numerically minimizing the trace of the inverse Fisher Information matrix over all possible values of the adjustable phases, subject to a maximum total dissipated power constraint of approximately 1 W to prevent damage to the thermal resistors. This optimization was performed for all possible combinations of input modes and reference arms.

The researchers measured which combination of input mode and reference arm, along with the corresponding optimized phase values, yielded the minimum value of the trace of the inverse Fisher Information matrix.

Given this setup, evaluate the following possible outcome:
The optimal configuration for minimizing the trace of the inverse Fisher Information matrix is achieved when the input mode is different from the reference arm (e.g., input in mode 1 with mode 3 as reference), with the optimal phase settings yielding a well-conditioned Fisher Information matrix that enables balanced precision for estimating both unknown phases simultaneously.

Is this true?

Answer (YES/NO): YES